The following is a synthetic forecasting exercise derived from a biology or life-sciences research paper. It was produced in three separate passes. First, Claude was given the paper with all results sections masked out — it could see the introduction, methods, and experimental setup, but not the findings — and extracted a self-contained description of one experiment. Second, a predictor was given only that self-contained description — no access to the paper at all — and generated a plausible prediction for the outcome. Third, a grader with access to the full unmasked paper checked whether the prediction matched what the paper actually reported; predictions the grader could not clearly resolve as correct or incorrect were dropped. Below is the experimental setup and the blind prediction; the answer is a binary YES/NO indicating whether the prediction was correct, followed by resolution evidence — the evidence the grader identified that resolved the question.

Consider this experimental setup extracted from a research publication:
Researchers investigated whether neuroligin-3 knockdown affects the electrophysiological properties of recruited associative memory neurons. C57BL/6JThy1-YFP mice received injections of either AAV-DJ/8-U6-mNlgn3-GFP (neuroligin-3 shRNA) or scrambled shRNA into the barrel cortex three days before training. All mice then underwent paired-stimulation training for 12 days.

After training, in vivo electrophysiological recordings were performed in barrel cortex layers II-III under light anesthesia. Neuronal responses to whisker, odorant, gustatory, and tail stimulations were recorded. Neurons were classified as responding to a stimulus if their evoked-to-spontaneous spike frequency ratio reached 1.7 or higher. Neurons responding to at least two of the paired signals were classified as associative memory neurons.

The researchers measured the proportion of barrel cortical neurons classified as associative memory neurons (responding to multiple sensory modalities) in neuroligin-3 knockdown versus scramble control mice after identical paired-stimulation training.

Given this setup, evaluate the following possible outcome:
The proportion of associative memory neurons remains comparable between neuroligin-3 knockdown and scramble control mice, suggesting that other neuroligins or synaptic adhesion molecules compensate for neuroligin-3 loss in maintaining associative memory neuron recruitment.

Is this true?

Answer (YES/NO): NO